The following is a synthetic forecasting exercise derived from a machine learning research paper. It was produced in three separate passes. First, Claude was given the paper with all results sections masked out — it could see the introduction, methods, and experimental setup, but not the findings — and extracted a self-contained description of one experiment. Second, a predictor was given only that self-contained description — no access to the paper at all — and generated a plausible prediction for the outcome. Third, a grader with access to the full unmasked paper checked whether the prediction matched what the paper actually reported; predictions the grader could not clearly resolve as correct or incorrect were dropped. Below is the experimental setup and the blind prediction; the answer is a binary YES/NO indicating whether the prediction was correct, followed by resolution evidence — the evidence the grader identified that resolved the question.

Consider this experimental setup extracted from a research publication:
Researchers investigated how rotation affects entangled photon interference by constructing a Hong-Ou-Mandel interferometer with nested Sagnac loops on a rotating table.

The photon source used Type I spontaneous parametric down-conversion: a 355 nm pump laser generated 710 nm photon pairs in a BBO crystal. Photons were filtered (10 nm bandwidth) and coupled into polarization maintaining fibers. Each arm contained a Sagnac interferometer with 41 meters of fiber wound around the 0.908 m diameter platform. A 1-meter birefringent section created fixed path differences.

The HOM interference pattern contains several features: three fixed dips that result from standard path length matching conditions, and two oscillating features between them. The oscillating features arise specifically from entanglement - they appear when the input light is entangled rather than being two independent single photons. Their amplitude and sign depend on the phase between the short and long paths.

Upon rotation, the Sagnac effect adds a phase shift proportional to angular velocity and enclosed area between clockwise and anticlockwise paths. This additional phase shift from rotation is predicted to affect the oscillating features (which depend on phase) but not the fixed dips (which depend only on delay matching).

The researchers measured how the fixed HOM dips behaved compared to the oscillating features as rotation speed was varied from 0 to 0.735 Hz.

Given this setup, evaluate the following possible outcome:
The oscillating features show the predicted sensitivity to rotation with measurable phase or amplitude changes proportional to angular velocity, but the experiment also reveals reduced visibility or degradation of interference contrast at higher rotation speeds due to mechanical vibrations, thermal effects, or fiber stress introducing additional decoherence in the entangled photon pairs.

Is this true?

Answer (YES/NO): NO